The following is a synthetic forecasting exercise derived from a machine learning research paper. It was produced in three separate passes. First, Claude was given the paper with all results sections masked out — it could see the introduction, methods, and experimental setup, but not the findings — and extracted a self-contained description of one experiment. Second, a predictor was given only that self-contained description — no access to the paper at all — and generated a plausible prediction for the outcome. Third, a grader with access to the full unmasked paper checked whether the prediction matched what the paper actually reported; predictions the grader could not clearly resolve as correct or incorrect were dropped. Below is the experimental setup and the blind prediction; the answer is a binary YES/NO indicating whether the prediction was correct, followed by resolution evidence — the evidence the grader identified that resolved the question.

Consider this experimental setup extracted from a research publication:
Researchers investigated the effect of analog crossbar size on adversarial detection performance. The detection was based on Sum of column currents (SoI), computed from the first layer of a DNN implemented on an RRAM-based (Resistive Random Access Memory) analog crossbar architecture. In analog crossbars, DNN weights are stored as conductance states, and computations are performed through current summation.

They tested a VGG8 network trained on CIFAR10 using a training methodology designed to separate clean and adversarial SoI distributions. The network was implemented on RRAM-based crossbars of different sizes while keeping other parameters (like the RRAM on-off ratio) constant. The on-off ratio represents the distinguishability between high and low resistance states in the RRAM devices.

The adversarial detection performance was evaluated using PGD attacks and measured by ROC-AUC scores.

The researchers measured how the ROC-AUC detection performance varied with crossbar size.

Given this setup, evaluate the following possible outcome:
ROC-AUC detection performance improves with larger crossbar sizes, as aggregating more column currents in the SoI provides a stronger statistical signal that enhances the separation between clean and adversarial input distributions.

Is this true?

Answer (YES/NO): NO